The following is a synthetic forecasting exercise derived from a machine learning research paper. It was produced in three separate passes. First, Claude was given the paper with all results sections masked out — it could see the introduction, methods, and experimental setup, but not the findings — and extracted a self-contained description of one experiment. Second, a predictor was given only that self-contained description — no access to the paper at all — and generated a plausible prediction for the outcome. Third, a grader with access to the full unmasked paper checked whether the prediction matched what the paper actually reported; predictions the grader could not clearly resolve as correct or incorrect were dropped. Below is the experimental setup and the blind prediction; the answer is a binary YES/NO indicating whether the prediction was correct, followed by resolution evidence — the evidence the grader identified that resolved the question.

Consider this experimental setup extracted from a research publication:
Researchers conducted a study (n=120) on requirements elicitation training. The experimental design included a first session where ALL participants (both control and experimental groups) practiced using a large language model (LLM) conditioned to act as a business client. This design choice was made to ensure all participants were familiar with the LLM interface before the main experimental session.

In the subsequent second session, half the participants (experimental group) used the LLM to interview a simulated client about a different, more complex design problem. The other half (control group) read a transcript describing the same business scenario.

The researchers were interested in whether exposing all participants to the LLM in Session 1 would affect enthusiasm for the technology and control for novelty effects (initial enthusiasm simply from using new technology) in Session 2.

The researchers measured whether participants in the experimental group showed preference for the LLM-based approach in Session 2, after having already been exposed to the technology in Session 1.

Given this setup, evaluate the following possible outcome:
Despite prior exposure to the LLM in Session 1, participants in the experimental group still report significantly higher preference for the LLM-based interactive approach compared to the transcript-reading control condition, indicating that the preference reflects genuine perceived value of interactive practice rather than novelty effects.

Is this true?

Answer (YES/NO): YES